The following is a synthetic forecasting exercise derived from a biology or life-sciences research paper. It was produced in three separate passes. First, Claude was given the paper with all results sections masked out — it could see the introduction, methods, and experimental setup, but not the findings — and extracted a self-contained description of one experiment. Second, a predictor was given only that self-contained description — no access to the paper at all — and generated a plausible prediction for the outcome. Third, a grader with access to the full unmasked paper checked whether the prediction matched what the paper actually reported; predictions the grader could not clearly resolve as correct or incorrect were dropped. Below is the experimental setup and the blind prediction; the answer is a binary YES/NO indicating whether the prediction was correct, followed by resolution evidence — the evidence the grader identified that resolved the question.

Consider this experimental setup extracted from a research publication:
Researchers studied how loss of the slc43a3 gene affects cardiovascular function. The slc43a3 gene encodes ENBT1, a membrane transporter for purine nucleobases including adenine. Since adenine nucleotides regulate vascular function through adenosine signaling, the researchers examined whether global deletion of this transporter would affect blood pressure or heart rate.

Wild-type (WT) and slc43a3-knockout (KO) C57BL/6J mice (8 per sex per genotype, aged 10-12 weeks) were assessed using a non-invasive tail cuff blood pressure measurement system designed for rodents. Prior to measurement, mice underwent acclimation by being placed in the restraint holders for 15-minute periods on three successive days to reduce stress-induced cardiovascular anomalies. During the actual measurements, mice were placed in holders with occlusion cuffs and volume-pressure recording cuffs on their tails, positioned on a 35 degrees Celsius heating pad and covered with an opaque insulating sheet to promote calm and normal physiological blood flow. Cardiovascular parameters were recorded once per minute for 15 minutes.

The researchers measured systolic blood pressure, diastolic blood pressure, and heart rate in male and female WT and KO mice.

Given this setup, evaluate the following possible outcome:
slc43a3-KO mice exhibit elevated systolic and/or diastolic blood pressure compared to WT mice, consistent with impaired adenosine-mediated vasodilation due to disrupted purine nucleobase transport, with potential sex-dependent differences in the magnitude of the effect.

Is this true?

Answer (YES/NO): NO